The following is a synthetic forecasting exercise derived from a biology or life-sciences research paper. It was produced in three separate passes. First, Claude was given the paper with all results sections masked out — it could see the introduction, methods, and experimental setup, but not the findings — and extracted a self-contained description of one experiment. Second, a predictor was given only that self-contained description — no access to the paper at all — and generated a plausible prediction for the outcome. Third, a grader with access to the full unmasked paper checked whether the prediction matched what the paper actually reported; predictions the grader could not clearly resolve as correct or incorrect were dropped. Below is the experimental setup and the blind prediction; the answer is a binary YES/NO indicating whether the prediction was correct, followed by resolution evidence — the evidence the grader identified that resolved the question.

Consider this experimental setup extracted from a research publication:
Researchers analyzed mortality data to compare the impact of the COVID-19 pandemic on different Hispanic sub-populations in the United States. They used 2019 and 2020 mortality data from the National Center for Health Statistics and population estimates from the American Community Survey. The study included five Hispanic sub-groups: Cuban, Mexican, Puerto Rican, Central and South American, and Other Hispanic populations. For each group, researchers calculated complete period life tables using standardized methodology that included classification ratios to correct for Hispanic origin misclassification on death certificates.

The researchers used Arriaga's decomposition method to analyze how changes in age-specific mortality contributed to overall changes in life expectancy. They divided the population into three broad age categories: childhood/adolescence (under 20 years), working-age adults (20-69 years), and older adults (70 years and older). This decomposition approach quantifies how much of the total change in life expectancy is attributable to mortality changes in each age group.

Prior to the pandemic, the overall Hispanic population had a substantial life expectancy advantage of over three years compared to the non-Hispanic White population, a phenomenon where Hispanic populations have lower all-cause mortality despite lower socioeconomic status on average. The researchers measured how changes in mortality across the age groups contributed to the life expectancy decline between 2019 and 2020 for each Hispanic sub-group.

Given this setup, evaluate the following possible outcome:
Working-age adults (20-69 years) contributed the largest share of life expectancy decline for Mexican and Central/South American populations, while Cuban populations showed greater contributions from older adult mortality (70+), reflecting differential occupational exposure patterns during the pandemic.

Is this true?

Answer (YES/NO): NO